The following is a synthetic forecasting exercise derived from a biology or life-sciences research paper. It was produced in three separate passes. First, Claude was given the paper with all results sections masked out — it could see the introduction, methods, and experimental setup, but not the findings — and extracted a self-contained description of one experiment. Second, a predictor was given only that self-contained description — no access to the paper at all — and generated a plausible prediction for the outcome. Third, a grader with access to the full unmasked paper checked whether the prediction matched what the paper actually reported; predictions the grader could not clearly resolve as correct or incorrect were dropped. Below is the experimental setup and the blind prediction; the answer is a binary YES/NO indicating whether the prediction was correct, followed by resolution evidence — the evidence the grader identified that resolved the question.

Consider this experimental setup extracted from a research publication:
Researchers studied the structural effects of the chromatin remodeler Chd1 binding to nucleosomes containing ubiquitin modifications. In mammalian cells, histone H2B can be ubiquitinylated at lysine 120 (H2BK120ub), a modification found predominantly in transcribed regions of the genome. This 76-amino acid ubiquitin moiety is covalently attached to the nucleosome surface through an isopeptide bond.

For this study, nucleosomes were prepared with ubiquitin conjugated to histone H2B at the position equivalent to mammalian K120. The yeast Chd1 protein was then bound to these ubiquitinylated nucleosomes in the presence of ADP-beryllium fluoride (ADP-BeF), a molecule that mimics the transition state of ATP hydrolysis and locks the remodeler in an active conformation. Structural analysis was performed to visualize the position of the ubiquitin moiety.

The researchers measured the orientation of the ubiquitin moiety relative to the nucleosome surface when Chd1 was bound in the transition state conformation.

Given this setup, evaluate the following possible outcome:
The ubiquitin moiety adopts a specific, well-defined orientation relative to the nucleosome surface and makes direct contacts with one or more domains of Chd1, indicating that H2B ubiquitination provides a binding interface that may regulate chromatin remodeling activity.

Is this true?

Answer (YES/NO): NO